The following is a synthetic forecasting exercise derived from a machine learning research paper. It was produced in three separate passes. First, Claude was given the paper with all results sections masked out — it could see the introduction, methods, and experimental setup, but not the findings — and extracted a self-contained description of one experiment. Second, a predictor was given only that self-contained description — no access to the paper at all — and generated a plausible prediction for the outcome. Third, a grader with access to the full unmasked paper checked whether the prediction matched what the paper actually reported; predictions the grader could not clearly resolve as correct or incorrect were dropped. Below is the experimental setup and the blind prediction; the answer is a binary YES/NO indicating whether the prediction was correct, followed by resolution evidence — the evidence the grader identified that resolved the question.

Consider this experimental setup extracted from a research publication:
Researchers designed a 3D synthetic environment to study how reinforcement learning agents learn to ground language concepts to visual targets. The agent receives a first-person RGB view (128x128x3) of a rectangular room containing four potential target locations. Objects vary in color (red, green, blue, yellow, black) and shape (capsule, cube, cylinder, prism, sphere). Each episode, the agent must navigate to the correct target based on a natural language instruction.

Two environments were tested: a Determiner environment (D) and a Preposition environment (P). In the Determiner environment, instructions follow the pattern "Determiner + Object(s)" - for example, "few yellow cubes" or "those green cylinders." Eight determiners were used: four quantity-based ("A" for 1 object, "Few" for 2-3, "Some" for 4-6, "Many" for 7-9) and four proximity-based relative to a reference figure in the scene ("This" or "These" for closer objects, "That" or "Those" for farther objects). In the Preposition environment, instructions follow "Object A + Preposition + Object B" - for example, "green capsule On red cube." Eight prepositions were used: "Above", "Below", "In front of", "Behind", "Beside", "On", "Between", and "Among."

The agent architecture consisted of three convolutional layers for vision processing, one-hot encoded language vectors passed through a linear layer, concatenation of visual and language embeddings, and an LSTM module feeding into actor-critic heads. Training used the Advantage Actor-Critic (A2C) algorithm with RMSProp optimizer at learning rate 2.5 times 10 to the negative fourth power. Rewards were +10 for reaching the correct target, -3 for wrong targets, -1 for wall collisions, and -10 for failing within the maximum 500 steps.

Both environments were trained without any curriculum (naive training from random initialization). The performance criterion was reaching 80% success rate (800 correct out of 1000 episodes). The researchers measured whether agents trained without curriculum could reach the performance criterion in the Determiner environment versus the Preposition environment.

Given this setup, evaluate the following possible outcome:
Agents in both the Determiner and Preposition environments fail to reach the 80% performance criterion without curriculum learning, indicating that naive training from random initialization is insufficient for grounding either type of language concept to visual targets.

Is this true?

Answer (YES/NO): NO